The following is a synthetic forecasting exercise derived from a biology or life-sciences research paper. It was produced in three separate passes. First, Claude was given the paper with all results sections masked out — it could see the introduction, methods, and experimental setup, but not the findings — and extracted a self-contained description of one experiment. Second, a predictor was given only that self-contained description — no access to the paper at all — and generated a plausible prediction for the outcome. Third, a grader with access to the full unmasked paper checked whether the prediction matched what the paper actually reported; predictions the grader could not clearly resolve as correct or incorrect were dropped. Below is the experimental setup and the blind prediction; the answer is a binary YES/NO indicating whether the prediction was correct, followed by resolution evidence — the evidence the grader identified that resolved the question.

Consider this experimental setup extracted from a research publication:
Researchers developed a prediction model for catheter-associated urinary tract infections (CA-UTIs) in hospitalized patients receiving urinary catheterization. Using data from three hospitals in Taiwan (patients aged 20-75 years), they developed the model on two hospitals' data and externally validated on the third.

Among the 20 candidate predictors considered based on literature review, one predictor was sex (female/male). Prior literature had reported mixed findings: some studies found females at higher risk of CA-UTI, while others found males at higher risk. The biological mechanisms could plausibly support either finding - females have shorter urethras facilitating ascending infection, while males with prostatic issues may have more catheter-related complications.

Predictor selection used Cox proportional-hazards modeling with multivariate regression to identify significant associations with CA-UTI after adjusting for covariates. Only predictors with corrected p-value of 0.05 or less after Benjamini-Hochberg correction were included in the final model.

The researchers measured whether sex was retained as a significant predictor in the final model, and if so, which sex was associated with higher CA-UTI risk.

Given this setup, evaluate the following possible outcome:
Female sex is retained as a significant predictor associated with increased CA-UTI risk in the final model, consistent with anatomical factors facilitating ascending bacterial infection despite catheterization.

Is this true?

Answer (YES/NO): NO